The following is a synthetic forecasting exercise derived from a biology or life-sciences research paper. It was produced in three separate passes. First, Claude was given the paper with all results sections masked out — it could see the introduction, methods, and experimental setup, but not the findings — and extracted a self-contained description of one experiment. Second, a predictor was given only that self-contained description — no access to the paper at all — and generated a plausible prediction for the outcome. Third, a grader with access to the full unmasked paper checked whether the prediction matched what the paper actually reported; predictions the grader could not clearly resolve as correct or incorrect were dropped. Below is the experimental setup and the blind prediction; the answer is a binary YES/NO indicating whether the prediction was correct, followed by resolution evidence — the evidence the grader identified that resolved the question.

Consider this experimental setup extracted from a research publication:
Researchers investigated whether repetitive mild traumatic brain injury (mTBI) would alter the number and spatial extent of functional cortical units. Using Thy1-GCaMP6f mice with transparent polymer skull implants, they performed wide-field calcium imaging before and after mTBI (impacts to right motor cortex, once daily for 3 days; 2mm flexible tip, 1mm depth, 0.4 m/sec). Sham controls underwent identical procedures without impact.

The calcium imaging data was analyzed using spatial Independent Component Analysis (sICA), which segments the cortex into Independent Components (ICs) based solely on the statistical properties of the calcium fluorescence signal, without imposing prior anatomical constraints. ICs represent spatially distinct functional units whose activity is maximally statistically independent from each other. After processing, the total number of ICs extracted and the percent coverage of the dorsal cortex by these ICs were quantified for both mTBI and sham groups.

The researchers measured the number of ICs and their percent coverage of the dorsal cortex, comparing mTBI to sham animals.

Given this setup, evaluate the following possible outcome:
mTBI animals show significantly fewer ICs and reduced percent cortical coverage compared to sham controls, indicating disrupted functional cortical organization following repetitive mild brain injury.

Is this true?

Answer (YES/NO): NO